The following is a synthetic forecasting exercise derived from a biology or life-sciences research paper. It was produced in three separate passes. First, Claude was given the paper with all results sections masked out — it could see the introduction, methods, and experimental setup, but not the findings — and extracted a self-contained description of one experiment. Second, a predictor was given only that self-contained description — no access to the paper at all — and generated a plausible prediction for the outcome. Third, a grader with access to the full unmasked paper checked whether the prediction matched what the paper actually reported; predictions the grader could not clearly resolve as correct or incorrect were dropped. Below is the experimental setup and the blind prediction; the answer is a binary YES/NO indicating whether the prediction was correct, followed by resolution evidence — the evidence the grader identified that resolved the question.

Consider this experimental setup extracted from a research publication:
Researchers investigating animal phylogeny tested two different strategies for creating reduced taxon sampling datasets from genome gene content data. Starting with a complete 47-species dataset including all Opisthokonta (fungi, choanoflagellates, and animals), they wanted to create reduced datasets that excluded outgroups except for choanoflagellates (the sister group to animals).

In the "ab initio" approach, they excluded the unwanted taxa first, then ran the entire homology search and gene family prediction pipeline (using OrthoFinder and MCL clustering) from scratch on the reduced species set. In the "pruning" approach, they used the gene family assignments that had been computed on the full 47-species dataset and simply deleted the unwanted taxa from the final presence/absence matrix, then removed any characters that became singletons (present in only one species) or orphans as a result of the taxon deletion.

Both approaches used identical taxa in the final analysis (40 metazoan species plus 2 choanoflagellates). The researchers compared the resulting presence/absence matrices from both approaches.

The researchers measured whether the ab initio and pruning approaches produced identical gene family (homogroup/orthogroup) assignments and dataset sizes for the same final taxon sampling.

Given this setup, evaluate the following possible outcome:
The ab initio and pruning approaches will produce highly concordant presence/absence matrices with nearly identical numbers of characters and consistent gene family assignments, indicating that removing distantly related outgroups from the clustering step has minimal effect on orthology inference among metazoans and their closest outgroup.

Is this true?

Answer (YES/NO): NO